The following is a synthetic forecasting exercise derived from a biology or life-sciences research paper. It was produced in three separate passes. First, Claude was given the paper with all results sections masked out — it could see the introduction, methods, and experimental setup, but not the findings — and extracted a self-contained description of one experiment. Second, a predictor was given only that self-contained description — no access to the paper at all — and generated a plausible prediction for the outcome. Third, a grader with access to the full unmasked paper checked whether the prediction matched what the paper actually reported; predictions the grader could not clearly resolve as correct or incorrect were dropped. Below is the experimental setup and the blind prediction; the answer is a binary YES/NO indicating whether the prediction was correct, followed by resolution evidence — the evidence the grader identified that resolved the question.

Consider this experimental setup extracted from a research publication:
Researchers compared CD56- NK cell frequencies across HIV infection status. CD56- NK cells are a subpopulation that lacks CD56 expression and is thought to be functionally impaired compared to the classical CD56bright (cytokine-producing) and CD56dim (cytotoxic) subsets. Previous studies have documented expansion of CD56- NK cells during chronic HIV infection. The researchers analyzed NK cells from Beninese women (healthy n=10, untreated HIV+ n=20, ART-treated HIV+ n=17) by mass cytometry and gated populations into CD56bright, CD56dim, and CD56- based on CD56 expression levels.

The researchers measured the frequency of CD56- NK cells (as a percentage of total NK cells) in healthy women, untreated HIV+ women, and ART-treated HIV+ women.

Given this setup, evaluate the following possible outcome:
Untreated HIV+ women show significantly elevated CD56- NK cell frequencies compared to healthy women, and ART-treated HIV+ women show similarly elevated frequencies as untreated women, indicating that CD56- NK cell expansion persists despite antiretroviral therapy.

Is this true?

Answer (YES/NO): YES